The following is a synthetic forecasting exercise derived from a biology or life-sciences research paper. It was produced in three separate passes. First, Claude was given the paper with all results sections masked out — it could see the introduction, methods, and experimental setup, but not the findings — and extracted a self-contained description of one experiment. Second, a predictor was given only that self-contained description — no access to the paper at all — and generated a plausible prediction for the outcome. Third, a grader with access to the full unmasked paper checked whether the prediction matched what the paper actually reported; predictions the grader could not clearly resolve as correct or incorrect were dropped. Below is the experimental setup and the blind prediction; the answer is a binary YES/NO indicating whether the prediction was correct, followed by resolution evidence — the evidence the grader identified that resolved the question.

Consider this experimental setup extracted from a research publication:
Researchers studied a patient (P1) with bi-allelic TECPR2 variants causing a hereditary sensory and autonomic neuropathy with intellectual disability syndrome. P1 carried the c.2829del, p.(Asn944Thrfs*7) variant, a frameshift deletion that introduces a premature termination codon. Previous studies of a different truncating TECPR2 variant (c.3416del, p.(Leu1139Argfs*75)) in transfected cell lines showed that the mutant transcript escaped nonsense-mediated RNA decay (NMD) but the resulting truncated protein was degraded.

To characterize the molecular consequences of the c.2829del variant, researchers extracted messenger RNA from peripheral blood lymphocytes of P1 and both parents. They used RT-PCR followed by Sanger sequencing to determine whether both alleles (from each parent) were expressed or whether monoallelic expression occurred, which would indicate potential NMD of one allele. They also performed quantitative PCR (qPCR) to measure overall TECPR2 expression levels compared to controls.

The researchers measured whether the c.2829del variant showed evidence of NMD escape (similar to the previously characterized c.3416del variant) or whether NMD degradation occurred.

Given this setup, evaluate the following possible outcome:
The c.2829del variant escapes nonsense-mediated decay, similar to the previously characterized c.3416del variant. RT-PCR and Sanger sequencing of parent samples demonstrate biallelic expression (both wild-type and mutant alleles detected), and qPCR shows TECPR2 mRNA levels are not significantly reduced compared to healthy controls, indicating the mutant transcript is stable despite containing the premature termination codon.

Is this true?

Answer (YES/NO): YES